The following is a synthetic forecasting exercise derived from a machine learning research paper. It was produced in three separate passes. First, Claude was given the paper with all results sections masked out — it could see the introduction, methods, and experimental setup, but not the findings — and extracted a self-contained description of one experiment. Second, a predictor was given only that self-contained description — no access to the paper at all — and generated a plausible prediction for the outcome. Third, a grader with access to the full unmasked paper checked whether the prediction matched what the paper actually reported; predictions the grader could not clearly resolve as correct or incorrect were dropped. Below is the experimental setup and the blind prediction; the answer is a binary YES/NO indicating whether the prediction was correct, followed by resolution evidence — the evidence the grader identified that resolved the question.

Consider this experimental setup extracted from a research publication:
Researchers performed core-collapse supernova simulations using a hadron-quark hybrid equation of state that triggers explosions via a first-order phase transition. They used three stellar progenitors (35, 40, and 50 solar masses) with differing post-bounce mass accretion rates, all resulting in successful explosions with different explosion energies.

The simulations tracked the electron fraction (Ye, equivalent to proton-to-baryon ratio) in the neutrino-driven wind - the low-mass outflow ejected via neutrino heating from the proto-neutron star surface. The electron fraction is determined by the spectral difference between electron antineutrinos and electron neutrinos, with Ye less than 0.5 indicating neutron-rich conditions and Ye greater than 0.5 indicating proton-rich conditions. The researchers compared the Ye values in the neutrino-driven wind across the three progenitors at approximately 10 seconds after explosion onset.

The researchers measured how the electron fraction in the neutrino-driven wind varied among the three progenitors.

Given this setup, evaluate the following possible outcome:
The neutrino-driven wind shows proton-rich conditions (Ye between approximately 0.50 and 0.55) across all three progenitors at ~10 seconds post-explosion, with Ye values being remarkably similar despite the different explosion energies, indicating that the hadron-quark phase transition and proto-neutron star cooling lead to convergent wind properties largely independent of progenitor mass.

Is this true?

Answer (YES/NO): NO